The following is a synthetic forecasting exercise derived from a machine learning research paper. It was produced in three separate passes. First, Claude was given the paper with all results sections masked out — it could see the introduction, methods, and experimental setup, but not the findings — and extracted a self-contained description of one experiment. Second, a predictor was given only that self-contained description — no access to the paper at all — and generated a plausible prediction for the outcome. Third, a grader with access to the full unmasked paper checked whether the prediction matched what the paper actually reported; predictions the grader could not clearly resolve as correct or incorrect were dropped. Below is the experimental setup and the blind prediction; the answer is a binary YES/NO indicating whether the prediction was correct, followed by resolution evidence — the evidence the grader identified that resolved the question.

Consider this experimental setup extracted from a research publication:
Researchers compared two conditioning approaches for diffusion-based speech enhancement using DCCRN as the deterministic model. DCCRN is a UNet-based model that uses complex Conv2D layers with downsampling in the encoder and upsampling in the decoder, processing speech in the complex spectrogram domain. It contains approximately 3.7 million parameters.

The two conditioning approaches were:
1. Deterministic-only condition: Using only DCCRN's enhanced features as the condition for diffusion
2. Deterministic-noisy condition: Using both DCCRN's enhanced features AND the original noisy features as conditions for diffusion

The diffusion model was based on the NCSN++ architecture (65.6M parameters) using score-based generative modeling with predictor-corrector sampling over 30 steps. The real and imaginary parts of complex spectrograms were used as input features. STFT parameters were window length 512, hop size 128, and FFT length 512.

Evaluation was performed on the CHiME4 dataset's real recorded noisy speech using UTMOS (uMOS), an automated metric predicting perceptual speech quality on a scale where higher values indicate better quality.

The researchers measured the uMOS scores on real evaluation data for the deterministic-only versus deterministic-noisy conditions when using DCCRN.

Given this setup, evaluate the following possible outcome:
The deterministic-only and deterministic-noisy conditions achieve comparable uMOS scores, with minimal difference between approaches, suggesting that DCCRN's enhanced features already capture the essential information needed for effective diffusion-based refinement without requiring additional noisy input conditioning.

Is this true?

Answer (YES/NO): NO